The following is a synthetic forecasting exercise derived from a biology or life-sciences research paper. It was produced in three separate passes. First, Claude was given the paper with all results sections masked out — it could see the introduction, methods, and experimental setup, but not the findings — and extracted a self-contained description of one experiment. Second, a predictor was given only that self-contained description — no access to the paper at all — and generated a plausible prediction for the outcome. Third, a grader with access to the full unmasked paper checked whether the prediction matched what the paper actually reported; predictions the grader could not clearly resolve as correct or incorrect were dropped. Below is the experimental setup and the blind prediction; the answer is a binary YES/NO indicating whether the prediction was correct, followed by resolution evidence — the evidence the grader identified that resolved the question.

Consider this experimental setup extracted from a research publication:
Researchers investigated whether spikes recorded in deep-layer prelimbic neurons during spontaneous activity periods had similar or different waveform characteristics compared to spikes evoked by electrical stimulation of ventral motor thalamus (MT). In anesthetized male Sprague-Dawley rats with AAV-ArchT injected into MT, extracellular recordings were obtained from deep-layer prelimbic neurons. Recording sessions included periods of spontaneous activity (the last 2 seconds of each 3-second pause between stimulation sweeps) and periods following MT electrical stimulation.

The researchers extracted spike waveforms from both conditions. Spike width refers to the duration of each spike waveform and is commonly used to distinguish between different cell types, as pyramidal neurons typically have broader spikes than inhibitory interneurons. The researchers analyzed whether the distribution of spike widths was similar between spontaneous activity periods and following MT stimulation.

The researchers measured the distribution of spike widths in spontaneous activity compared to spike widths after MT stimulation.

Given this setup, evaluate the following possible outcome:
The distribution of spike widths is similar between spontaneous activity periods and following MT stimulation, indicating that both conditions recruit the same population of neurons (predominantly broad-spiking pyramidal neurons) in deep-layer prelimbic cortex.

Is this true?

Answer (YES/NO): NO